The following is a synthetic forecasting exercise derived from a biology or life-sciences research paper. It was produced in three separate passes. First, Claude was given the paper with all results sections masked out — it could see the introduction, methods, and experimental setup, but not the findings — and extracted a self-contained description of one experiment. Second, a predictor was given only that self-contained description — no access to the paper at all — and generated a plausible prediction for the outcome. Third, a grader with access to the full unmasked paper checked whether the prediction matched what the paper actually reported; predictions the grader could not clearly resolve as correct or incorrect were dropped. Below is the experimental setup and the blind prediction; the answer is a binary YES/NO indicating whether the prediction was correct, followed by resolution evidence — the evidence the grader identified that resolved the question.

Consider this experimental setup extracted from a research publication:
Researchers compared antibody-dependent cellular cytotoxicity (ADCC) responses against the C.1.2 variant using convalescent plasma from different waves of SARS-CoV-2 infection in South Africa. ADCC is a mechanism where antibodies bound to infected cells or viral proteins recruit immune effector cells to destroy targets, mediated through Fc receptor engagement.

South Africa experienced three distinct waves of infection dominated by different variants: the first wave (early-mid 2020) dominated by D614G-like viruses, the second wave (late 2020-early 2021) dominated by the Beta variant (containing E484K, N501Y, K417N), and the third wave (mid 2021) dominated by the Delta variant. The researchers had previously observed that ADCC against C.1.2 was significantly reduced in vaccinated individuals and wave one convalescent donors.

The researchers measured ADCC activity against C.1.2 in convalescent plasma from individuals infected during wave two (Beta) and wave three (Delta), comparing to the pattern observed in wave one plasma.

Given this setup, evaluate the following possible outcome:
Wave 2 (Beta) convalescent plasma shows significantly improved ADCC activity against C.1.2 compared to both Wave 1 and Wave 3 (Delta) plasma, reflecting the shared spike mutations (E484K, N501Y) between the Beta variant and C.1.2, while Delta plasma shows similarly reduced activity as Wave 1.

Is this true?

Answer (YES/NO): NO